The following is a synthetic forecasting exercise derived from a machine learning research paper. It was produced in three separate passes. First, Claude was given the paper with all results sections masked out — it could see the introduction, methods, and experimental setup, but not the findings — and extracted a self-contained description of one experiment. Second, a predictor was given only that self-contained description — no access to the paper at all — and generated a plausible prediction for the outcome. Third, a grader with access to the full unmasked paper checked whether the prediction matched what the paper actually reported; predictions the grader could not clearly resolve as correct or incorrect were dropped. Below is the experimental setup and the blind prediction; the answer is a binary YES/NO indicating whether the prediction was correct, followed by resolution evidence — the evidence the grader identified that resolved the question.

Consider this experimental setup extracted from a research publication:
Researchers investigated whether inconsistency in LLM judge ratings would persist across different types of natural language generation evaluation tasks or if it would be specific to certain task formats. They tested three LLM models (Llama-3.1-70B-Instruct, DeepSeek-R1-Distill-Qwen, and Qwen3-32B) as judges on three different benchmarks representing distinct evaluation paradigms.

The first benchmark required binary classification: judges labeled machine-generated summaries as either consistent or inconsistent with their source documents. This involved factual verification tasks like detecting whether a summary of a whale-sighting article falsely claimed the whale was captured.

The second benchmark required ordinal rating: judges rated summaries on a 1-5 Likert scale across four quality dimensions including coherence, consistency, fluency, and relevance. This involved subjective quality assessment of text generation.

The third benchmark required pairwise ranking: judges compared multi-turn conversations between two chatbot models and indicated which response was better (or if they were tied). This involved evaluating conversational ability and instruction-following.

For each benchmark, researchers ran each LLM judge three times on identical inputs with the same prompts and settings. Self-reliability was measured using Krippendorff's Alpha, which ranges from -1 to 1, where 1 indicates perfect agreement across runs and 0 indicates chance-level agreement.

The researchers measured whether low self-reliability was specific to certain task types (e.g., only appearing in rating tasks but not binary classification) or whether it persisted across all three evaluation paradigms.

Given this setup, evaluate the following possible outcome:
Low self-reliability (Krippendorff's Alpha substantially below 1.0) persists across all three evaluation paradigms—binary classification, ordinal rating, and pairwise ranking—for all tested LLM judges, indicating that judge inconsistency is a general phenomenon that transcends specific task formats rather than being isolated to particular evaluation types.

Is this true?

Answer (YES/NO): YES